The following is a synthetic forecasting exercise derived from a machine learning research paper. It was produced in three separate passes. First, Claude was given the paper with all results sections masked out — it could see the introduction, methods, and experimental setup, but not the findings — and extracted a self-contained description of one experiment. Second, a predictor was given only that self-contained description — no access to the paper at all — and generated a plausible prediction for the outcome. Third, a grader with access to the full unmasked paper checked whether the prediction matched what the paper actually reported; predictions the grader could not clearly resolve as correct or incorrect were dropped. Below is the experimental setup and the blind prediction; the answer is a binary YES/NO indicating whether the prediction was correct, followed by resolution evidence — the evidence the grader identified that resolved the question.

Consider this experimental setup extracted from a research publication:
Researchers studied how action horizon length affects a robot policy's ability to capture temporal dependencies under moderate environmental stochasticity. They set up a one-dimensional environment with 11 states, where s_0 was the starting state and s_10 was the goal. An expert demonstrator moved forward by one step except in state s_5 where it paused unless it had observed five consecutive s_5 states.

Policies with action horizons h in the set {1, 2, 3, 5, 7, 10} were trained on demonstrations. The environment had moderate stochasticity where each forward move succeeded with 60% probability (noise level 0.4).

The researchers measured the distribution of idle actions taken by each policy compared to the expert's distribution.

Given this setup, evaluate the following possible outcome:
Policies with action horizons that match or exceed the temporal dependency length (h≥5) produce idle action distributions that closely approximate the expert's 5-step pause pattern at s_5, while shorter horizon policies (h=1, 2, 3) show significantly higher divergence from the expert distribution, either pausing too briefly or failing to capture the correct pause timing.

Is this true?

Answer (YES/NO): NO